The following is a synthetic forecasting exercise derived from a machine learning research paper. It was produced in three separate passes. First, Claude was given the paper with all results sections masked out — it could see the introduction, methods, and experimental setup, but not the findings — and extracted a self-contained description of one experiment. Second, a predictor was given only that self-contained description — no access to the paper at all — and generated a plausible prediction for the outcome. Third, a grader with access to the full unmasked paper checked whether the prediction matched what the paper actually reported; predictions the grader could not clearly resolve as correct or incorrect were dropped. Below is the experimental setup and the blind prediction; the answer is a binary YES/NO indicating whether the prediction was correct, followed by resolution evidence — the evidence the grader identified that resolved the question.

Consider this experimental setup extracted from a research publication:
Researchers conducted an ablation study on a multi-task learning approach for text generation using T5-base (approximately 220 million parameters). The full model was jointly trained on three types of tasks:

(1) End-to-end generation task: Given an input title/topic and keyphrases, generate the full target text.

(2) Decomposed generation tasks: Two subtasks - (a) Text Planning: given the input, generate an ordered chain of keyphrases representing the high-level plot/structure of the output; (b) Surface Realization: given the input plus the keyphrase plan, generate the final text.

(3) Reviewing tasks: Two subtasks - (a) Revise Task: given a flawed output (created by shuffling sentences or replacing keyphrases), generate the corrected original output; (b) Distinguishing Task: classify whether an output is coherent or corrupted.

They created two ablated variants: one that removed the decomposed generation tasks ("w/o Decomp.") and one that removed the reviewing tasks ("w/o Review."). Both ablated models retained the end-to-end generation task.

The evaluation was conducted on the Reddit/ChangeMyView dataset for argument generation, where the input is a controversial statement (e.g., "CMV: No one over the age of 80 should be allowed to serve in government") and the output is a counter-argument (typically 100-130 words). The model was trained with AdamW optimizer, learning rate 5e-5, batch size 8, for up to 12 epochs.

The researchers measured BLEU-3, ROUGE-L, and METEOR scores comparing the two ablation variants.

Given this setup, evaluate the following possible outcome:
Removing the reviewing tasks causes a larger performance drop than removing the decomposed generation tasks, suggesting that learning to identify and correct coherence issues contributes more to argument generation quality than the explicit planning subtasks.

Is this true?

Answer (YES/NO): NO